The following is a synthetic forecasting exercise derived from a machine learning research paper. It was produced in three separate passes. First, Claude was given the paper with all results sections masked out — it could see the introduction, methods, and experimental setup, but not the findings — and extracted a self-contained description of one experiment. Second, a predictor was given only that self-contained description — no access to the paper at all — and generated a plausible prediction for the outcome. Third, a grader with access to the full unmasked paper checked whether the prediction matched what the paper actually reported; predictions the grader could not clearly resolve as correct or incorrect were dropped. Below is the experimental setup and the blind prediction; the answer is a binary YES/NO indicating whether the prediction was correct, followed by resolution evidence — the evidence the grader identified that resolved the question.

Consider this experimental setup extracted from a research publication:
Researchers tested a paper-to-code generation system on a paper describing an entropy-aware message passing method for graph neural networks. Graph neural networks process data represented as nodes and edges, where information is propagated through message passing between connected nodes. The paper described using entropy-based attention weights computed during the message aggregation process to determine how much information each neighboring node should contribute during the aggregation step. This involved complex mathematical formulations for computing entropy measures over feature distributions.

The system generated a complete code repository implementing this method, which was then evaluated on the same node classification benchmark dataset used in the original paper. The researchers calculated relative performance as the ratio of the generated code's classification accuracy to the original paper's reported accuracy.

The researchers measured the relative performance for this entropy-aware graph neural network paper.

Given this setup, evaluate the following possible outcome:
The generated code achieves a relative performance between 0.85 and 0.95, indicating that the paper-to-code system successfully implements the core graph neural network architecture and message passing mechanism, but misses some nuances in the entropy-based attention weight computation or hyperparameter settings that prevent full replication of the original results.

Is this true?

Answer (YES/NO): NO